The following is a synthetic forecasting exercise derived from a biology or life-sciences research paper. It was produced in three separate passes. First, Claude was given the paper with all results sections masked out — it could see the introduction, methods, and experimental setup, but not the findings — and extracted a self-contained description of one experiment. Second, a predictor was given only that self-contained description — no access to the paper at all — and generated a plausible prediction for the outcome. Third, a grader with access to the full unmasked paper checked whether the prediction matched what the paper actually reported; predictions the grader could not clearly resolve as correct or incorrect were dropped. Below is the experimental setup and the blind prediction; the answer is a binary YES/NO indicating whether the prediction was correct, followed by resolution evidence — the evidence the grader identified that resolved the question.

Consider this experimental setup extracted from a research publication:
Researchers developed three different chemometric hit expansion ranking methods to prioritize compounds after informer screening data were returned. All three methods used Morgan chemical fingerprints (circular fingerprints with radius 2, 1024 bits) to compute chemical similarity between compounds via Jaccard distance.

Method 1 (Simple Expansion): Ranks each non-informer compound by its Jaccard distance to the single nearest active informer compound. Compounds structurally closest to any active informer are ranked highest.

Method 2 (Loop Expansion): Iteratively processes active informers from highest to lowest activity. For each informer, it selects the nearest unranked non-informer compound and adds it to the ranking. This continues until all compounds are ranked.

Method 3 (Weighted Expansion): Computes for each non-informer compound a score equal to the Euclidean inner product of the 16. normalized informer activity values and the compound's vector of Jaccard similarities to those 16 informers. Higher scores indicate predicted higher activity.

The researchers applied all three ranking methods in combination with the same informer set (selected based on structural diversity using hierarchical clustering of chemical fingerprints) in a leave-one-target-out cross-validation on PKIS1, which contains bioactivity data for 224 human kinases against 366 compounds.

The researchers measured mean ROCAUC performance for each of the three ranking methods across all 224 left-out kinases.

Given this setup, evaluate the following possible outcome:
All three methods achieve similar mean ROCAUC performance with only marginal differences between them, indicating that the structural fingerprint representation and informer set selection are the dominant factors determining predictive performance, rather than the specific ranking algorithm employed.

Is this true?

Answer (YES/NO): NO